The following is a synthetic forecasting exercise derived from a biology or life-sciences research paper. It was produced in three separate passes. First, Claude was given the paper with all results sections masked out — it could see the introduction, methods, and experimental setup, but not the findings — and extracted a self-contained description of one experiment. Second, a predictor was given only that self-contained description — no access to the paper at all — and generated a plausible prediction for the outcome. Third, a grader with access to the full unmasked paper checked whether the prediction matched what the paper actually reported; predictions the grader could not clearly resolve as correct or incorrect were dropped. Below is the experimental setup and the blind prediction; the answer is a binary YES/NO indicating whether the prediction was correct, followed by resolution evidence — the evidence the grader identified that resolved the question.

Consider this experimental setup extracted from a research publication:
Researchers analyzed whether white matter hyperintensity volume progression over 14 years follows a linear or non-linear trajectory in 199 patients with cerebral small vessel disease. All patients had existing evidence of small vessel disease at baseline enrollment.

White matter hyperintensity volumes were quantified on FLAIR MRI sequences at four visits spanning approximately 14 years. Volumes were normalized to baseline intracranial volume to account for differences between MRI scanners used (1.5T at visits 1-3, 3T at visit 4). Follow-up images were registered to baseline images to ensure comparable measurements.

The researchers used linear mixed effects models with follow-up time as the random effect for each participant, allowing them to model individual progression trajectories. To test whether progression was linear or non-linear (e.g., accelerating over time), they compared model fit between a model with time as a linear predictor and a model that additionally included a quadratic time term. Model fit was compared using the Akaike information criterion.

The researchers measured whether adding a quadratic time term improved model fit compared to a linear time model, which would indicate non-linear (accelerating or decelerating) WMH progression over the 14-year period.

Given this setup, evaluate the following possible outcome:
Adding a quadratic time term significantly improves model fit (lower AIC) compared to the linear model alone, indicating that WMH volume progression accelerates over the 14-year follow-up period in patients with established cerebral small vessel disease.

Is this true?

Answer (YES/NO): NO